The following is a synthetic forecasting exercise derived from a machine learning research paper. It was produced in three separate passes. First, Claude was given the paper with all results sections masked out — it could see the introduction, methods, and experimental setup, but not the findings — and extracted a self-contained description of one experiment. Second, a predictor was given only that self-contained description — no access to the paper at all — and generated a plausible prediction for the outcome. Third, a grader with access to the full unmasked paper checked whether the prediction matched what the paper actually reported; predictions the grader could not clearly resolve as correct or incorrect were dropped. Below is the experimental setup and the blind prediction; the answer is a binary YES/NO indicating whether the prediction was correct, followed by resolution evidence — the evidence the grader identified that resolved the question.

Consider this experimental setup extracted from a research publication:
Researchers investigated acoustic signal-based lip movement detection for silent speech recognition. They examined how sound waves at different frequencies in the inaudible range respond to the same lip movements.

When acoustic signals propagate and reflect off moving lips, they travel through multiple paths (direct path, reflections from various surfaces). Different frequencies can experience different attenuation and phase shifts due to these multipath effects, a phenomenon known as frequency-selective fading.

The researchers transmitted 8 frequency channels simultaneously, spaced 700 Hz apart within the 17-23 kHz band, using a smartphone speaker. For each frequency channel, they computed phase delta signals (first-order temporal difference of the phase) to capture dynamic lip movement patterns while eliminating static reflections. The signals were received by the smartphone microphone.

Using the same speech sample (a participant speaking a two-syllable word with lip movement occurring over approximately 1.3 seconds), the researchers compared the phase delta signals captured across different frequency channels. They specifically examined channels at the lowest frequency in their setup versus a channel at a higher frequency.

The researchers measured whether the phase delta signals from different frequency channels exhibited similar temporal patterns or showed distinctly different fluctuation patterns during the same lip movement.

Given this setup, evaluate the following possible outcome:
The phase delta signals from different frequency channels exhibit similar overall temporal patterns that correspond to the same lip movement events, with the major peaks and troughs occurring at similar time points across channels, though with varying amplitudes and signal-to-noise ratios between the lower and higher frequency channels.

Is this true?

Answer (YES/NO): NO